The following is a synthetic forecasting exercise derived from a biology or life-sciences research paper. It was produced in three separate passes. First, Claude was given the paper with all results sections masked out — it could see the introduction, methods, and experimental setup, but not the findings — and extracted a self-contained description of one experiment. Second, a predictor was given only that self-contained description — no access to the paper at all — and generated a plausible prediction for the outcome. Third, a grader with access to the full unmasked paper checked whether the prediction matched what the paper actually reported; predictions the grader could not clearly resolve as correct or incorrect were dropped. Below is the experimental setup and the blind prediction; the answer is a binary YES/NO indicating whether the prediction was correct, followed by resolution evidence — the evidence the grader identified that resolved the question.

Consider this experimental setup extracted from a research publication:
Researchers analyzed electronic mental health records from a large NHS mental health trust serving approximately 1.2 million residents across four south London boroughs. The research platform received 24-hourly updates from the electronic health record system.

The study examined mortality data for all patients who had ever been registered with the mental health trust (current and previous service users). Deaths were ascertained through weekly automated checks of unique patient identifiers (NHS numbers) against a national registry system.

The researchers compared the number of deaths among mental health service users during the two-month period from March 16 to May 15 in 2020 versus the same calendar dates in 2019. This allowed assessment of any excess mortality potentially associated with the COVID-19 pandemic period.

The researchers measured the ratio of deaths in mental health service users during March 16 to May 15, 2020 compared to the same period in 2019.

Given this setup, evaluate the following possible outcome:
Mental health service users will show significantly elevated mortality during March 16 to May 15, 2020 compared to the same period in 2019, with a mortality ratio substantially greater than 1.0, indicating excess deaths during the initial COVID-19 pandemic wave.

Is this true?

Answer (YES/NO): YES